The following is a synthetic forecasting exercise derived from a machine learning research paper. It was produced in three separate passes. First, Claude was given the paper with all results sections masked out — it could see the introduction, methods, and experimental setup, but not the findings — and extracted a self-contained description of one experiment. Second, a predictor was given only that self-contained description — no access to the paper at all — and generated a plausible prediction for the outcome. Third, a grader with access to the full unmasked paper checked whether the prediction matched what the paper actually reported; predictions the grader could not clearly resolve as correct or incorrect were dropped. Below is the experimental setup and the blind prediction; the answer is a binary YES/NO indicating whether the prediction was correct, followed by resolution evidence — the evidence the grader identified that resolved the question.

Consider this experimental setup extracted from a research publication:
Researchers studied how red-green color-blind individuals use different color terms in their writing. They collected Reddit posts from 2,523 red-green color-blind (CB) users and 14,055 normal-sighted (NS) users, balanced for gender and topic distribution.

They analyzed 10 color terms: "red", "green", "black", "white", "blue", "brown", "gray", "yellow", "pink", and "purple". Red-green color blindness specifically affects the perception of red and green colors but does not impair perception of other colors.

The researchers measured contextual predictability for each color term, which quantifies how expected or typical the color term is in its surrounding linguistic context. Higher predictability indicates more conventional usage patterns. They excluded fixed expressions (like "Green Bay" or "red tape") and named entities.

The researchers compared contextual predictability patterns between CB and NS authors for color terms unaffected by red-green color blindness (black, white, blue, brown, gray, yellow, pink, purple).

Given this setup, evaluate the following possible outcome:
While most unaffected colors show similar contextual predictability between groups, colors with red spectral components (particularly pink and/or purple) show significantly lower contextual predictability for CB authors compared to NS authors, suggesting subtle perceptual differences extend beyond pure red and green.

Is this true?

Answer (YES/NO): YES